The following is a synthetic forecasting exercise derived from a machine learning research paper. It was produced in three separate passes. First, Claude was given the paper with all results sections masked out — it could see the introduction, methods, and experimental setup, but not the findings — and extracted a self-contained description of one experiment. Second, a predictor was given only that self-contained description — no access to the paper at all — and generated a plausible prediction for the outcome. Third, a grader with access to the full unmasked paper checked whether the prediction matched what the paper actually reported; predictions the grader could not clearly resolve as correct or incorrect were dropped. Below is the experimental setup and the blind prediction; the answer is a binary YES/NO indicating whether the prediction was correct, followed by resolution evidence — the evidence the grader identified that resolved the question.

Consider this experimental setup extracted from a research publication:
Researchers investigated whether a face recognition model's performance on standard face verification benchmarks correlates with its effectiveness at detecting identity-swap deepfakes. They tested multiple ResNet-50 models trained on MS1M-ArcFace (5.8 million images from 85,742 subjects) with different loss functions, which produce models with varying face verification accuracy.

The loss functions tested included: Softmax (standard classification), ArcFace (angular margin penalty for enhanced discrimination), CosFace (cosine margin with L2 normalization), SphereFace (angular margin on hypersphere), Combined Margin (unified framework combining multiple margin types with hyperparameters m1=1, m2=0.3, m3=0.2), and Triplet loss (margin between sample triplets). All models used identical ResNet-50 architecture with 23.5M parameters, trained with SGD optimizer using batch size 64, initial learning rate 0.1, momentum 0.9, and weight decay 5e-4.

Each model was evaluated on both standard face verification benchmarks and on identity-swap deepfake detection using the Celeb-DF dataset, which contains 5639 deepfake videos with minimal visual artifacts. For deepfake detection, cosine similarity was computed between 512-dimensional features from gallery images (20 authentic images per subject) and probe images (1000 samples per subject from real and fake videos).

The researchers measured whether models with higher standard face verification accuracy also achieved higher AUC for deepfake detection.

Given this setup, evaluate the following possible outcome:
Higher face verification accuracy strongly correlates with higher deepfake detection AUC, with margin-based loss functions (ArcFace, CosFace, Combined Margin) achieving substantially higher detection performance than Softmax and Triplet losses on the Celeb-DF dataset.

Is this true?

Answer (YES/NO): NO